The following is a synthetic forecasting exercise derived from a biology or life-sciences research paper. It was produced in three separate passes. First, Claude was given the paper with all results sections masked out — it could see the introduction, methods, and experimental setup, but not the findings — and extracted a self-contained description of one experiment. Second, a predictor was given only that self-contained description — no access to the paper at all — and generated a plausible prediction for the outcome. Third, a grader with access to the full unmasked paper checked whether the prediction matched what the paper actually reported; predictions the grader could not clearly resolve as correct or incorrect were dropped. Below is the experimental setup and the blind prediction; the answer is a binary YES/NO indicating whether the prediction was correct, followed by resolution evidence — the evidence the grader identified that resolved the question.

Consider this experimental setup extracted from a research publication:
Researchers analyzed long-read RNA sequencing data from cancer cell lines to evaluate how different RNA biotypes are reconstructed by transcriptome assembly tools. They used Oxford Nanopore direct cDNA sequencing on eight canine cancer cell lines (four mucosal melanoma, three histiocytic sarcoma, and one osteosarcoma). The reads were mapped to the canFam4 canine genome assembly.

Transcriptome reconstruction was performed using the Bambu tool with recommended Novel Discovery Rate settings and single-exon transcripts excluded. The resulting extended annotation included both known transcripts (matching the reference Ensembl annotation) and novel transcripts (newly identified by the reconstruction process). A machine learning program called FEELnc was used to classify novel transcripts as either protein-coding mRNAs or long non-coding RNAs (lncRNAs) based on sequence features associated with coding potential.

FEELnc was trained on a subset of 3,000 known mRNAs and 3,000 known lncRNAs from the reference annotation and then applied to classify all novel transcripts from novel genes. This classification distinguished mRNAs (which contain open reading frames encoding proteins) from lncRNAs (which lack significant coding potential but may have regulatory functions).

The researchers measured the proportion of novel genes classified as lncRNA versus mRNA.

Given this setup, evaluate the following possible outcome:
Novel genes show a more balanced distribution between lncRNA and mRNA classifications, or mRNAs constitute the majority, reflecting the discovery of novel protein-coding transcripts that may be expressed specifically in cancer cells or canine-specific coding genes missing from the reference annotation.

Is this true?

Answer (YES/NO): NO